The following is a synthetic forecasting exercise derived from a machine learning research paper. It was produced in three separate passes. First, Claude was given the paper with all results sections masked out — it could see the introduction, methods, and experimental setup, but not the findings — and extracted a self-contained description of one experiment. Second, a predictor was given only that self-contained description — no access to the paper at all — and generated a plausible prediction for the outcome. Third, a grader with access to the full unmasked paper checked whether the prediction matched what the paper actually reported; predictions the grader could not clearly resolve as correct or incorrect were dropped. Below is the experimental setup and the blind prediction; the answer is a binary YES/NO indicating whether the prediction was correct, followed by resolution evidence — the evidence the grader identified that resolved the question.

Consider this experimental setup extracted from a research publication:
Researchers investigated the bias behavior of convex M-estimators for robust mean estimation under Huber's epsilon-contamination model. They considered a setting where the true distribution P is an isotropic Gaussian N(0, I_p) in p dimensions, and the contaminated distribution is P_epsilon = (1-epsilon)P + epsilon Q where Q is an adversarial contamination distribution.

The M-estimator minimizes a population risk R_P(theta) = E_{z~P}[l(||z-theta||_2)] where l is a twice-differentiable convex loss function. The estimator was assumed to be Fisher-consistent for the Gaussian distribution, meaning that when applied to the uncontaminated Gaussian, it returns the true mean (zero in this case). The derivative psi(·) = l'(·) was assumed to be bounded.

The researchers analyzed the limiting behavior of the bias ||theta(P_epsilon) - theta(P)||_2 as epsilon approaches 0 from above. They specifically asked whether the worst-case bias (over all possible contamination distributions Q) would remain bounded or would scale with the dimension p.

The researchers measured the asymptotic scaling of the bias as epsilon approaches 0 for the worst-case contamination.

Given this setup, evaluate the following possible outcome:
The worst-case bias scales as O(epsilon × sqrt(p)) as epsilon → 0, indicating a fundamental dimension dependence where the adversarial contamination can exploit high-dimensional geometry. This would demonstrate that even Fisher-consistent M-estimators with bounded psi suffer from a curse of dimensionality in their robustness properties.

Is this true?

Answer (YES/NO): YES